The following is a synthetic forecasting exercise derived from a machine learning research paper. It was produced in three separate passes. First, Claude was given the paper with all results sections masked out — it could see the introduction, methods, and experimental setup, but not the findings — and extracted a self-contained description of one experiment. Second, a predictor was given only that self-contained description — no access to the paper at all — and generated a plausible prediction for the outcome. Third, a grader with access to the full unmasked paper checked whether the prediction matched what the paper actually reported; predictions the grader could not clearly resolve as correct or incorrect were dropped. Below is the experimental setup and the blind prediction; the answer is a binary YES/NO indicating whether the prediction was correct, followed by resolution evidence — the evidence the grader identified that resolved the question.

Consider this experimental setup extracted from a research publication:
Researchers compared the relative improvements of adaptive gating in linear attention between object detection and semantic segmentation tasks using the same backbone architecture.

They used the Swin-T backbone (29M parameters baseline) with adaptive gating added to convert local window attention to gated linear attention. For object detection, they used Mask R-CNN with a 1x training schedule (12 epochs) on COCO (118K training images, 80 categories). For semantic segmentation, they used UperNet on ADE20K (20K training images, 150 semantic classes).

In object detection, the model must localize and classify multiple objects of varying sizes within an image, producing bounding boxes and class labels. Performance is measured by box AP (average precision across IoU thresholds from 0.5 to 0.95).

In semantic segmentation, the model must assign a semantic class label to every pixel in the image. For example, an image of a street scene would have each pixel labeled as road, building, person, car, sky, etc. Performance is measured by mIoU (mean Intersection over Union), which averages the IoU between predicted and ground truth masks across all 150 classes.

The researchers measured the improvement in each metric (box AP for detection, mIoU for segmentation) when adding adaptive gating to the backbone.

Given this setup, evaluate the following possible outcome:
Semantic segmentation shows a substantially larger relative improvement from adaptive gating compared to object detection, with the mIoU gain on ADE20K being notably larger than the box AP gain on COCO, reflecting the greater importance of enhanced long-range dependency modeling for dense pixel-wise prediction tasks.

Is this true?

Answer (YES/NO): NO